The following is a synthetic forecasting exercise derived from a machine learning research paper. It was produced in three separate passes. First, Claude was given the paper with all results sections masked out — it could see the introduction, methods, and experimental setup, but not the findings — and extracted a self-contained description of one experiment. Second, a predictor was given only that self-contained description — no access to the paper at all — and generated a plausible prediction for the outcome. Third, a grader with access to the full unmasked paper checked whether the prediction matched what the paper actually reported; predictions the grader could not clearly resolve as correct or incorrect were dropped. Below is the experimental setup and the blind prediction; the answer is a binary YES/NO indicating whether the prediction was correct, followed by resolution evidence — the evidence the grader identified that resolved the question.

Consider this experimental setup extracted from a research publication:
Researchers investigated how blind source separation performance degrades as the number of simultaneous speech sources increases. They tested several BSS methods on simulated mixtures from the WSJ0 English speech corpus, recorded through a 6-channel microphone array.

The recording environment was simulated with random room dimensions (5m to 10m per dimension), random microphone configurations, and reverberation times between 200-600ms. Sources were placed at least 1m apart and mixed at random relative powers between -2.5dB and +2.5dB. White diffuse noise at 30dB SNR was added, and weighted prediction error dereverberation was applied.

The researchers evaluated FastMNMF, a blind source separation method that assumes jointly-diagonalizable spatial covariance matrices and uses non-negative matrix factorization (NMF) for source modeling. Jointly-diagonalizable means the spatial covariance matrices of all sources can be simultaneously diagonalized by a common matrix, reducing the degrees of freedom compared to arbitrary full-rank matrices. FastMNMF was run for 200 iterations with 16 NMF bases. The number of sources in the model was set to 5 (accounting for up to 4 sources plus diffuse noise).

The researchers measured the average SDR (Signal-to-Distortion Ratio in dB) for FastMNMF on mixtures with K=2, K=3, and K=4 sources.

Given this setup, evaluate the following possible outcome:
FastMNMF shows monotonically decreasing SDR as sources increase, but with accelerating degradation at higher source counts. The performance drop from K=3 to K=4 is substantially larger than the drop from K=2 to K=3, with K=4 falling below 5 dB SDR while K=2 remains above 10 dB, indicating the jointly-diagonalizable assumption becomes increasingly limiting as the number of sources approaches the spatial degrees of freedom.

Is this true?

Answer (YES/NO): NO